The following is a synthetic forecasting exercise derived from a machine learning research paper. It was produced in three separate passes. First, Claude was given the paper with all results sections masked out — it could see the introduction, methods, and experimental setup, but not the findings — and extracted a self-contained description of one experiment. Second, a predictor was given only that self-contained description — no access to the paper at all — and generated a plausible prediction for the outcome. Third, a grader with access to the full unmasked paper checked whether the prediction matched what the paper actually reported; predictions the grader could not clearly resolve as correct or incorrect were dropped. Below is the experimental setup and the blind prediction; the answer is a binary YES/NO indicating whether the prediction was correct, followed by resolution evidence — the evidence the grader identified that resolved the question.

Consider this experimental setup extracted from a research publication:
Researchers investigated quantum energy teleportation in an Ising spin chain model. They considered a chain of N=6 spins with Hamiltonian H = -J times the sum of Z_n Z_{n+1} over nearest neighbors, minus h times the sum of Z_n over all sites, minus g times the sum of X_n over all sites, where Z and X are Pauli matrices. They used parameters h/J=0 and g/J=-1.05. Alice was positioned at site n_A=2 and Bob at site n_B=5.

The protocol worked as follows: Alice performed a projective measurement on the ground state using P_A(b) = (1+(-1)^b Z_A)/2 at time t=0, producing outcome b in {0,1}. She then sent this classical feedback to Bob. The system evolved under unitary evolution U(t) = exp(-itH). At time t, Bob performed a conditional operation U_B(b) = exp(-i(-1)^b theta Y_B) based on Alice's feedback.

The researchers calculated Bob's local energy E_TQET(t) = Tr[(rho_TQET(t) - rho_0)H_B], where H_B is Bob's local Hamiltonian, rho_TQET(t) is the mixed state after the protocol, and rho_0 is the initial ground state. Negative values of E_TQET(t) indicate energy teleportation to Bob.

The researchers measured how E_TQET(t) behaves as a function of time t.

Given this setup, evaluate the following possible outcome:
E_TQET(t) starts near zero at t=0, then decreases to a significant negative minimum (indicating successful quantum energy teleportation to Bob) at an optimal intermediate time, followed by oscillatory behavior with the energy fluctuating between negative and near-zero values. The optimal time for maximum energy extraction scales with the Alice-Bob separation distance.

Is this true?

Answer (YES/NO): NO